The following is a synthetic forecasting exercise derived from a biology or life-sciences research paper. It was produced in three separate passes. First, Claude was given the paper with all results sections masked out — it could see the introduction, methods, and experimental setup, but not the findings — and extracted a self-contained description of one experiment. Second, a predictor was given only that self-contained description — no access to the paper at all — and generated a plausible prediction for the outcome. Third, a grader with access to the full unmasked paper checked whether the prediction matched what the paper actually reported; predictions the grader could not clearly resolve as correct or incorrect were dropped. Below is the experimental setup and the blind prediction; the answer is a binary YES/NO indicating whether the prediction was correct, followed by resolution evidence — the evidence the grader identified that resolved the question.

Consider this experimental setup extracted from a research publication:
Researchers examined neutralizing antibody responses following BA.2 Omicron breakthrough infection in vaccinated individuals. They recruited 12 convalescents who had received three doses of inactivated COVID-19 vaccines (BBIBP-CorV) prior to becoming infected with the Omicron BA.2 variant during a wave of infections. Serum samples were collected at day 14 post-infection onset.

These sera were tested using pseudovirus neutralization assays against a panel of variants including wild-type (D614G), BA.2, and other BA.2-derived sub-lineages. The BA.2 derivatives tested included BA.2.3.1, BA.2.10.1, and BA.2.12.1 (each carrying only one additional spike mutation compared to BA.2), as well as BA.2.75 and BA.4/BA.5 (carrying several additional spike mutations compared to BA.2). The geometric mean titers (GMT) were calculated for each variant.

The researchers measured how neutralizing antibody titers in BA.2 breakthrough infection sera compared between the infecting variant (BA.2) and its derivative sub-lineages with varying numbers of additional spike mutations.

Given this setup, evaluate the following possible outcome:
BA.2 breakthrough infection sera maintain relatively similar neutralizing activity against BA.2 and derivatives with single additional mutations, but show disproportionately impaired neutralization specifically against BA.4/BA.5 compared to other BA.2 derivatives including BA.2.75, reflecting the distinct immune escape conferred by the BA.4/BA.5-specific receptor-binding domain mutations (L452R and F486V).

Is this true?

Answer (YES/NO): NO